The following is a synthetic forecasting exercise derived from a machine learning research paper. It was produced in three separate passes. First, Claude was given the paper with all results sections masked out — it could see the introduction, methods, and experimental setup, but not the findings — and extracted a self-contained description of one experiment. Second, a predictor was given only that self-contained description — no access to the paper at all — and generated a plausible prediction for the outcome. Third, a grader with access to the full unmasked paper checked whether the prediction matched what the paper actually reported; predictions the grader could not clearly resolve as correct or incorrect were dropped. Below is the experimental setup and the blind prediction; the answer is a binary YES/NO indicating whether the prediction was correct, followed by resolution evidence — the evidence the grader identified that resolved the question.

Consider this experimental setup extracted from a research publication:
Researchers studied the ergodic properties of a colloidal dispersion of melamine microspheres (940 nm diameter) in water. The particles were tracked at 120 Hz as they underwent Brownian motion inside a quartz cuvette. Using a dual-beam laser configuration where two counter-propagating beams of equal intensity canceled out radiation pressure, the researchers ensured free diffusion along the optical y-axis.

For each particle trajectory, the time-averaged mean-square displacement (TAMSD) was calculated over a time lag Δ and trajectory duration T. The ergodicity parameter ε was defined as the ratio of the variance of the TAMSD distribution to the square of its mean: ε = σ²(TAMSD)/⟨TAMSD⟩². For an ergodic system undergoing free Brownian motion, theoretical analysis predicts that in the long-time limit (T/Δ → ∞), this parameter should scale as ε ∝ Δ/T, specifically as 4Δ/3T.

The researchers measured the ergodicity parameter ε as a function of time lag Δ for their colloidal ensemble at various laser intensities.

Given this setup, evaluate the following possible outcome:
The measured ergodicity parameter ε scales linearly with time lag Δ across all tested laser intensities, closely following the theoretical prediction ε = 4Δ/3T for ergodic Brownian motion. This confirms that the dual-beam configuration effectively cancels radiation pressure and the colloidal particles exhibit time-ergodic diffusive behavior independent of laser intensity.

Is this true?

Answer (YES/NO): YES